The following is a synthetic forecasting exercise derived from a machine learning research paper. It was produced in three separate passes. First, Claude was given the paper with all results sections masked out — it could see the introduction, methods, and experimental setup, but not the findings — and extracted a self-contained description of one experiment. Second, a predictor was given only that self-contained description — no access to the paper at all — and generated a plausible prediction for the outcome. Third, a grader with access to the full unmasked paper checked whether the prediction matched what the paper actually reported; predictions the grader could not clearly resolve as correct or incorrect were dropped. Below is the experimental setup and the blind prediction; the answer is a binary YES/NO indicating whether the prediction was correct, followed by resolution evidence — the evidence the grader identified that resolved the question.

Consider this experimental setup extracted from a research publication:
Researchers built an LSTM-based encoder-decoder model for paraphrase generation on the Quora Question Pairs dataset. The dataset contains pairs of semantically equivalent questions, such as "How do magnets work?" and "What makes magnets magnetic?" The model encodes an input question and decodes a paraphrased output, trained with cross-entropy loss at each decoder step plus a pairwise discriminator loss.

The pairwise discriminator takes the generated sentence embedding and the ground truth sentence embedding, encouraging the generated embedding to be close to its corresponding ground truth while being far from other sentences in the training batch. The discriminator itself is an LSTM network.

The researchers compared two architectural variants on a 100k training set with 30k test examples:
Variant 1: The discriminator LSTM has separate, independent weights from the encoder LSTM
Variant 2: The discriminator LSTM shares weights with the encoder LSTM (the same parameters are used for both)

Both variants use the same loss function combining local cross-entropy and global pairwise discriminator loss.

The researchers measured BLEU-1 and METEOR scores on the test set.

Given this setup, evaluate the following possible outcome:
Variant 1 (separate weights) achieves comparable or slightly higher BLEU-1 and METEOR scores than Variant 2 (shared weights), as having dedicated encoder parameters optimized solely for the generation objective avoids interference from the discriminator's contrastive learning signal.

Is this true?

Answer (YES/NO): NO